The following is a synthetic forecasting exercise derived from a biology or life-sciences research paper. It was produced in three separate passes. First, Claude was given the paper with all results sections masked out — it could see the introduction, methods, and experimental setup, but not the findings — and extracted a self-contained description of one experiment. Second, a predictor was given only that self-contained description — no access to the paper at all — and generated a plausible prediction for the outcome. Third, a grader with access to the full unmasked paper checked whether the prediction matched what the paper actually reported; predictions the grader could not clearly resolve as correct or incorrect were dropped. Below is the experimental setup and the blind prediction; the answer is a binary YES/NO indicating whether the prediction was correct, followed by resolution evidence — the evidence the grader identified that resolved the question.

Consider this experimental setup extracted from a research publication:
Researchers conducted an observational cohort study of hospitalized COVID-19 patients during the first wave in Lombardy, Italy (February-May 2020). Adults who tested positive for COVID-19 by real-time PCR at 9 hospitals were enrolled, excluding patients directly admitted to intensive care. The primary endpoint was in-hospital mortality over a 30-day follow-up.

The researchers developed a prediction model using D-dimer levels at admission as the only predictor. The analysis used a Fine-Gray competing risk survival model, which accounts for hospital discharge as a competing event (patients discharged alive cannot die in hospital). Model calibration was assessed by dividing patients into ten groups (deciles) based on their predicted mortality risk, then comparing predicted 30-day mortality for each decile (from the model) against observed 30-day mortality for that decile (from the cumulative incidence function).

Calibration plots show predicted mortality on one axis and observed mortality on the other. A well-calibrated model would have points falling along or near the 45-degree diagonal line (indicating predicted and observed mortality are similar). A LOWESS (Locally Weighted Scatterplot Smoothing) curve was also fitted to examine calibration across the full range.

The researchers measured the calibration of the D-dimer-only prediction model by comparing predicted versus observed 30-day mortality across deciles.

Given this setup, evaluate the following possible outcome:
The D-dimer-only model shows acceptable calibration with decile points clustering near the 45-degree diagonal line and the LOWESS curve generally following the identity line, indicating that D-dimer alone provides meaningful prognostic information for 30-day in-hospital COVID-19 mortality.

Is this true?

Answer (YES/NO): NO